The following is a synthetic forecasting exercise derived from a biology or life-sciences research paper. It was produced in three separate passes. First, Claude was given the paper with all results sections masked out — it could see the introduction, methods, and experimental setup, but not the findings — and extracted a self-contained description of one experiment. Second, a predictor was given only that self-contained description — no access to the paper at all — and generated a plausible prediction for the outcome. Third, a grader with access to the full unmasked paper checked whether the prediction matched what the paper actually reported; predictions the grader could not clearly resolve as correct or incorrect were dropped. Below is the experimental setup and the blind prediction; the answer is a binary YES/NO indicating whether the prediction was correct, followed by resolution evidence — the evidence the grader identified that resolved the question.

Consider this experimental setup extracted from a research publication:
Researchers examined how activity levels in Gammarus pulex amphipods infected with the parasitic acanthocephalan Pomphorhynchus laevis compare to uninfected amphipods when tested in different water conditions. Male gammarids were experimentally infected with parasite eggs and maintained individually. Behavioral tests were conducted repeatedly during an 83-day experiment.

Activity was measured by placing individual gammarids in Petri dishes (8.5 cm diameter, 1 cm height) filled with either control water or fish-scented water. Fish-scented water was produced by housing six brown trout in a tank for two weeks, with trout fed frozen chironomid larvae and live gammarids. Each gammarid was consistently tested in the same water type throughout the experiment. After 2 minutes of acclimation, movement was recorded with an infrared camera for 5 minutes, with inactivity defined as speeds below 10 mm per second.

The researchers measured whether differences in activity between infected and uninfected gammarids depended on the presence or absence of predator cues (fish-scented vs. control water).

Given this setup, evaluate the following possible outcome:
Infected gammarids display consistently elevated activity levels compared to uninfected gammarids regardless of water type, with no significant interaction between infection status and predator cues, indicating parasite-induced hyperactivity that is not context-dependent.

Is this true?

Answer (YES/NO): NO